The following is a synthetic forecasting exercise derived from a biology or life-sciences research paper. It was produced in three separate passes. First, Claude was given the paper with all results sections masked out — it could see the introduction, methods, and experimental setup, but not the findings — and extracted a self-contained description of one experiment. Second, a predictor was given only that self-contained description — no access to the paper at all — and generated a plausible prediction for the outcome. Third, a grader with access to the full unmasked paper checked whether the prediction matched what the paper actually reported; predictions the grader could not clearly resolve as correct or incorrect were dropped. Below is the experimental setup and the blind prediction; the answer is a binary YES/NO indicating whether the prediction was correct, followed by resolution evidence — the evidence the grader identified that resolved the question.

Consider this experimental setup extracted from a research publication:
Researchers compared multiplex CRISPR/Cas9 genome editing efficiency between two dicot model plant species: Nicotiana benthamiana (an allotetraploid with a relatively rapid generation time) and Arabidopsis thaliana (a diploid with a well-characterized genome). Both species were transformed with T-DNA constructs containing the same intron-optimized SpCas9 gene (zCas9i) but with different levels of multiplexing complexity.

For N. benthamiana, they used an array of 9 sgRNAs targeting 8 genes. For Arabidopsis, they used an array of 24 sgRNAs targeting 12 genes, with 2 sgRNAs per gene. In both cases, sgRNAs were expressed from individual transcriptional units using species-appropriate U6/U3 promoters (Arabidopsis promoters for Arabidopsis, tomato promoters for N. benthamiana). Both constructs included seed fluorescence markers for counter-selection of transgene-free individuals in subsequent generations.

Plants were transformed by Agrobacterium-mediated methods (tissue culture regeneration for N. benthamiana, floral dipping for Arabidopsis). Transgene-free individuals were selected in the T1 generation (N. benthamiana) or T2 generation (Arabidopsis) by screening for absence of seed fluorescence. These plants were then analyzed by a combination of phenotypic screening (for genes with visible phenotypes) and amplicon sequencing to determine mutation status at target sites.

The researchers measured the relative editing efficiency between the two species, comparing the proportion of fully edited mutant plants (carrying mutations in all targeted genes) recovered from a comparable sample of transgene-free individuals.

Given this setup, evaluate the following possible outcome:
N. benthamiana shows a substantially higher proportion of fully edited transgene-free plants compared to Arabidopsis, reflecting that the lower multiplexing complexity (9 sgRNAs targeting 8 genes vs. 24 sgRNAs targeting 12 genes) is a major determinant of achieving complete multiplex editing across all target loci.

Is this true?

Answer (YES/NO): YES